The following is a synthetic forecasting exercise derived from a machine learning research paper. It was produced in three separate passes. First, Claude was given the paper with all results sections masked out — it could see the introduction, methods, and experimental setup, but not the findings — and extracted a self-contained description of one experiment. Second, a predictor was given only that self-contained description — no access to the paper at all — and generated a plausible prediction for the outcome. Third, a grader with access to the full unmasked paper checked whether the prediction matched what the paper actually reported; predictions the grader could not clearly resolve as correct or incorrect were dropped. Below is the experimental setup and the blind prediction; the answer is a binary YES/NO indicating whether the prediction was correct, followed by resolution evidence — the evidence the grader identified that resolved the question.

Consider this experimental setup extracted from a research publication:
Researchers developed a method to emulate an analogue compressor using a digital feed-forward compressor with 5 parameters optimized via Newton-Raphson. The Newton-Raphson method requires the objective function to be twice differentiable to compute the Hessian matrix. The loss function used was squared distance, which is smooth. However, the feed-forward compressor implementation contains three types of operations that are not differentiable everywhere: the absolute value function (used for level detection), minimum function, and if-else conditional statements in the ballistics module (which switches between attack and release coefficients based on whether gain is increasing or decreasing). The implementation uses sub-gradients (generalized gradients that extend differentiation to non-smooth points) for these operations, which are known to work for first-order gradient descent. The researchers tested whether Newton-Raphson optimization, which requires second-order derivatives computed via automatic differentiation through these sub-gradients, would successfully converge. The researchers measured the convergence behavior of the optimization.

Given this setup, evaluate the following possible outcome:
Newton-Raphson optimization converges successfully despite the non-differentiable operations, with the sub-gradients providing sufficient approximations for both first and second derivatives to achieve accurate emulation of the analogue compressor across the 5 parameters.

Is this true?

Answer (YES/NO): YES